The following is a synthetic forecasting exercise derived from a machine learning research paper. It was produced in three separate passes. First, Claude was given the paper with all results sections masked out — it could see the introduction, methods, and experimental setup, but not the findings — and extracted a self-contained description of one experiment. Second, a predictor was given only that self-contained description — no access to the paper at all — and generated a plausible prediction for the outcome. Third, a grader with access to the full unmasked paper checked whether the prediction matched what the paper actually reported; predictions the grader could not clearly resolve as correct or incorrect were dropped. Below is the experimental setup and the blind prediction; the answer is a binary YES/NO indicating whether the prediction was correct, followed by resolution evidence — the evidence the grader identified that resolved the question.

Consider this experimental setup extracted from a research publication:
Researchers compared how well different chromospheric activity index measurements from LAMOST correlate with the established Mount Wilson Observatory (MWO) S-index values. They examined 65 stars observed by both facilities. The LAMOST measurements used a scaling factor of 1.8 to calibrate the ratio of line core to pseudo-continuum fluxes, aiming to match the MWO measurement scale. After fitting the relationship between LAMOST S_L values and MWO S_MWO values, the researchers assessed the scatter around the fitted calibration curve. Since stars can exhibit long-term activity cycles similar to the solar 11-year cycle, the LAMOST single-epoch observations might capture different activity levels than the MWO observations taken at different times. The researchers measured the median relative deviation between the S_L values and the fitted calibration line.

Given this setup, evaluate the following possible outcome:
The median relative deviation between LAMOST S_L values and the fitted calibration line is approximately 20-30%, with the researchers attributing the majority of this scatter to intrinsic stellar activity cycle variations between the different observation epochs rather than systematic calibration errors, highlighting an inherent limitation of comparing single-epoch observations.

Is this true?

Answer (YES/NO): NO